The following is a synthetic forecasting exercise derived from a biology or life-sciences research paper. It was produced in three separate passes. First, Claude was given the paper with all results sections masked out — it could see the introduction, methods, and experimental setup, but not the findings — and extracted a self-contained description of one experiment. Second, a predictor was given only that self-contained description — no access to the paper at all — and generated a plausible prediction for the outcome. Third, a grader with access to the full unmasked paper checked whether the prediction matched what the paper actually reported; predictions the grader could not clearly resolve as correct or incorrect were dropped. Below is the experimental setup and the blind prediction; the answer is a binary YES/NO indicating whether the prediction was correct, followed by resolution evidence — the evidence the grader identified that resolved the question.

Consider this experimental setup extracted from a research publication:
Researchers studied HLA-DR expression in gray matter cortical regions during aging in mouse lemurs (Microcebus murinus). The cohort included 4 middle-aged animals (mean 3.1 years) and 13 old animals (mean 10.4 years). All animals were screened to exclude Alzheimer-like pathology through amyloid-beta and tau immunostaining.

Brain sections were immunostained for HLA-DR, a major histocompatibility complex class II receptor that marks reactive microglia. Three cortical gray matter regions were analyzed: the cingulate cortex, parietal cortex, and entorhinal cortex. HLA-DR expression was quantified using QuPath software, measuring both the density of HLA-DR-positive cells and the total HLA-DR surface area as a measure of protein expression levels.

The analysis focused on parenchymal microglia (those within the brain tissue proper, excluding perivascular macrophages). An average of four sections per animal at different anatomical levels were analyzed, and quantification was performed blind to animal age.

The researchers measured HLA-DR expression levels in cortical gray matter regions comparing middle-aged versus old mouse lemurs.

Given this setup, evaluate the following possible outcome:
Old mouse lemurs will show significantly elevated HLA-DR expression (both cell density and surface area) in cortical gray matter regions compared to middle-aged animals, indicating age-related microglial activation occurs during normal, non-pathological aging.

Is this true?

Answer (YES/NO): NO